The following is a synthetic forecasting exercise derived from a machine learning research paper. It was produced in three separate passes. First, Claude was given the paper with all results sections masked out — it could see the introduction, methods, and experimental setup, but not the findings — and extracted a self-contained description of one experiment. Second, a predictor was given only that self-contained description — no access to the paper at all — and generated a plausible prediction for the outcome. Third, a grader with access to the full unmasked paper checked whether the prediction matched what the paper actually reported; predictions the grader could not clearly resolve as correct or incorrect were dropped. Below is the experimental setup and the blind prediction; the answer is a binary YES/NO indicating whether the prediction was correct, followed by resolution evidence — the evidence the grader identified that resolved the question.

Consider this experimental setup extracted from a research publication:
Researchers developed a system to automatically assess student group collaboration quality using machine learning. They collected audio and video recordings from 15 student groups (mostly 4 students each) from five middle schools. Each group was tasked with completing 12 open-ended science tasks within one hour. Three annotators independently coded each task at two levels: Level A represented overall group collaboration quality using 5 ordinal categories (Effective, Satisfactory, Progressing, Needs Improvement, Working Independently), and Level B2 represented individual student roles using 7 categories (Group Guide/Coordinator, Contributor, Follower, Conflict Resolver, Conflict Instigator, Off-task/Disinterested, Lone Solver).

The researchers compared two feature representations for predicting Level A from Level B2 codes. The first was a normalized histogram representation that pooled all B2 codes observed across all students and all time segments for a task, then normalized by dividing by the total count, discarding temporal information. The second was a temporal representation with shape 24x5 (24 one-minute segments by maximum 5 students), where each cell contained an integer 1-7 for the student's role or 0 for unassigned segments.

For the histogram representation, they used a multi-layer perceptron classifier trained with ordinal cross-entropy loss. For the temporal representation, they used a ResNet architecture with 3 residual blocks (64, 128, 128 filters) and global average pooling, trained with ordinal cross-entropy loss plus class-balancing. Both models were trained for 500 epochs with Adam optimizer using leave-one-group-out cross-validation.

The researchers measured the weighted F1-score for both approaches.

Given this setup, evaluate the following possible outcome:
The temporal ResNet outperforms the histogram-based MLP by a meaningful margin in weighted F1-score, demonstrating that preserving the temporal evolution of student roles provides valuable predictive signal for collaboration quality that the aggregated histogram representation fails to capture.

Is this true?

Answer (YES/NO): NO